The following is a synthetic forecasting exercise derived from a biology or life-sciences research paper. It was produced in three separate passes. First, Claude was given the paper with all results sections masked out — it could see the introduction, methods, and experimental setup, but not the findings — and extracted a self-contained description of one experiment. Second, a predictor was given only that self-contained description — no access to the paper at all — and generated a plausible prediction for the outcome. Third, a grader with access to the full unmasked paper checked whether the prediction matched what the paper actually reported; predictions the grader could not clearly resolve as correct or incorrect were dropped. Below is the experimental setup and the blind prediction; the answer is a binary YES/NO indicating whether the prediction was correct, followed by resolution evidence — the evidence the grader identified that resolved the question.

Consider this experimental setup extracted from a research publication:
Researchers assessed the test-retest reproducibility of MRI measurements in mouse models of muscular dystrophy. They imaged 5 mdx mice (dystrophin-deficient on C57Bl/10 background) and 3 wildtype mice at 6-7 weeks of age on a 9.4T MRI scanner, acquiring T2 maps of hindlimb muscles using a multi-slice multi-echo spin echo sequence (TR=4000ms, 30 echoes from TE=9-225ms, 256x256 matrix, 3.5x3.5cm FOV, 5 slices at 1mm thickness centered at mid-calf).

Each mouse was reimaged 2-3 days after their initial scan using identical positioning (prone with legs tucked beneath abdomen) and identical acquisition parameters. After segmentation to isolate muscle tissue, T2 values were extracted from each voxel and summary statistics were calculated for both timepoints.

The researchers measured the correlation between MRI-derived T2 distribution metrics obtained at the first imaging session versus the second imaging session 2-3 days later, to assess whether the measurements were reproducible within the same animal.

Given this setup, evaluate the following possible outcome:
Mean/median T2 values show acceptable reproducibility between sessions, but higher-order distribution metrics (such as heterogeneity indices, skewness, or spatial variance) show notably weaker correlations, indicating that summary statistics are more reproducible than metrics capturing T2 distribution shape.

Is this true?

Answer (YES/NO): NO